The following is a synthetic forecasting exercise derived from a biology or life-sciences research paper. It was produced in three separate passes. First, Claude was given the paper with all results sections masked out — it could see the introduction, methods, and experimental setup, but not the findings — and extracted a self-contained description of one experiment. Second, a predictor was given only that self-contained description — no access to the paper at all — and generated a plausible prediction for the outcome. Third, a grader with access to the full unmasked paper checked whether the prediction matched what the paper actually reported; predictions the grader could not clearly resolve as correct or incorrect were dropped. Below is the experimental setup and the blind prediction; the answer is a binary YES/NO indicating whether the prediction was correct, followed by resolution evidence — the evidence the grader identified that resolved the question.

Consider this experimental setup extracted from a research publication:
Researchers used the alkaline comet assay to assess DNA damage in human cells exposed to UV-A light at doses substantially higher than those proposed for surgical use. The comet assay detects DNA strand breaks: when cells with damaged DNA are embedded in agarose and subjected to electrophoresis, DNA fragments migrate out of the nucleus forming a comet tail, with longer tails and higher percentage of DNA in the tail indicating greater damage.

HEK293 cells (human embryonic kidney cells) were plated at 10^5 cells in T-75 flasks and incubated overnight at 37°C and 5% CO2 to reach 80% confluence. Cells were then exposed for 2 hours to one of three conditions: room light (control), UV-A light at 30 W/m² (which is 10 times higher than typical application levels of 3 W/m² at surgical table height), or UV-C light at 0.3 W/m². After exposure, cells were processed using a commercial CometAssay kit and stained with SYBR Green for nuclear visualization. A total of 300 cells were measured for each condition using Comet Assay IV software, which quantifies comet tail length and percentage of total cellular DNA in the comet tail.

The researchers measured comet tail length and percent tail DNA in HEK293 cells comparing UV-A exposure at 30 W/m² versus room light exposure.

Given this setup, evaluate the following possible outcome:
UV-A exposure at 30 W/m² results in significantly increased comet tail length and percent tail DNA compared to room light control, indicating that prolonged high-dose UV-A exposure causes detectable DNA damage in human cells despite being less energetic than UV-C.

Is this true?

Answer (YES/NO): NO